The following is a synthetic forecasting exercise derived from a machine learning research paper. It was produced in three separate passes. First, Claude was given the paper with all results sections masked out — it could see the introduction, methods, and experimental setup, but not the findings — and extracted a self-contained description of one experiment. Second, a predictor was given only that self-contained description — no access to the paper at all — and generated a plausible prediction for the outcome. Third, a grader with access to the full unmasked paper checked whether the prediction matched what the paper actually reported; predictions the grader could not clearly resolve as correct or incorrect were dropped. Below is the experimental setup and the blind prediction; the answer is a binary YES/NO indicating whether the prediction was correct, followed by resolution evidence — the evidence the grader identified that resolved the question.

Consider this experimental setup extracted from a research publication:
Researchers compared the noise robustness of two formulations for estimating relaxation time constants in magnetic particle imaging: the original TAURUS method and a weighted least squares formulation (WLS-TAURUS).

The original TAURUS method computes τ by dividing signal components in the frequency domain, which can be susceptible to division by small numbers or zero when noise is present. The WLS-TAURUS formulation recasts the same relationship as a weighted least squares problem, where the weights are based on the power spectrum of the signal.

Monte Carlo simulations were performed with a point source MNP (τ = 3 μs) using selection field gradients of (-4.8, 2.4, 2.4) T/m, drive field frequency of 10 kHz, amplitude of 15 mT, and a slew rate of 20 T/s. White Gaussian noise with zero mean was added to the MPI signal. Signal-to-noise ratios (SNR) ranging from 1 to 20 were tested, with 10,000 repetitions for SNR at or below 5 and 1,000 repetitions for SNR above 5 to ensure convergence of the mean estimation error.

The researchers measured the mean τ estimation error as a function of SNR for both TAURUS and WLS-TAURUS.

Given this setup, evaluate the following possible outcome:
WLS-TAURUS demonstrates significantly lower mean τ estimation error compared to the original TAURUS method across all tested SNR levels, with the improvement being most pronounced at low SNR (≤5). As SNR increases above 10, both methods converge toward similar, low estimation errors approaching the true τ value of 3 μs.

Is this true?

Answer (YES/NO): NO